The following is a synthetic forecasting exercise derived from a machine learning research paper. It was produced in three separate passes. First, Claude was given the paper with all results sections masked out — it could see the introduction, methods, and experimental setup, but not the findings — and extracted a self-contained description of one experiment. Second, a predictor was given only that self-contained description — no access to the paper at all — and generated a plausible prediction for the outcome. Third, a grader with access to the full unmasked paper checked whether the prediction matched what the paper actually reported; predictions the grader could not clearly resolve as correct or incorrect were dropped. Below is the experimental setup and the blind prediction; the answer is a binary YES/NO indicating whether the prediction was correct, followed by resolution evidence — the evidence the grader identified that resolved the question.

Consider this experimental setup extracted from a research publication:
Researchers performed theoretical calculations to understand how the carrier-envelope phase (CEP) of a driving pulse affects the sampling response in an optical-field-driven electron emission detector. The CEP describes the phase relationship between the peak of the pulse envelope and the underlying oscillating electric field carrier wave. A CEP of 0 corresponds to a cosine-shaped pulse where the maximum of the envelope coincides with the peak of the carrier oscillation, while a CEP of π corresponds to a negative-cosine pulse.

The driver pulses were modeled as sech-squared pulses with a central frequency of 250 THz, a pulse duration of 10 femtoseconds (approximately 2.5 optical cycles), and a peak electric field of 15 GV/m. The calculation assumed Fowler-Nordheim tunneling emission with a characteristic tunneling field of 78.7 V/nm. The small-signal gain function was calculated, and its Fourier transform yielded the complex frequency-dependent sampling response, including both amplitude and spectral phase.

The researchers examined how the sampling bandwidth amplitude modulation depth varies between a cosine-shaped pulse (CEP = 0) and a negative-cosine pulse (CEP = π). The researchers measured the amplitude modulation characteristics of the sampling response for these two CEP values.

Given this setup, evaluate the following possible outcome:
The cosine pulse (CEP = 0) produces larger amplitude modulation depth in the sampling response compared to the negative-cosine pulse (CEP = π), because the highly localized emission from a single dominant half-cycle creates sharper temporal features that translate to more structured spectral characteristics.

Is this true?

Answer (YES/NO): NO